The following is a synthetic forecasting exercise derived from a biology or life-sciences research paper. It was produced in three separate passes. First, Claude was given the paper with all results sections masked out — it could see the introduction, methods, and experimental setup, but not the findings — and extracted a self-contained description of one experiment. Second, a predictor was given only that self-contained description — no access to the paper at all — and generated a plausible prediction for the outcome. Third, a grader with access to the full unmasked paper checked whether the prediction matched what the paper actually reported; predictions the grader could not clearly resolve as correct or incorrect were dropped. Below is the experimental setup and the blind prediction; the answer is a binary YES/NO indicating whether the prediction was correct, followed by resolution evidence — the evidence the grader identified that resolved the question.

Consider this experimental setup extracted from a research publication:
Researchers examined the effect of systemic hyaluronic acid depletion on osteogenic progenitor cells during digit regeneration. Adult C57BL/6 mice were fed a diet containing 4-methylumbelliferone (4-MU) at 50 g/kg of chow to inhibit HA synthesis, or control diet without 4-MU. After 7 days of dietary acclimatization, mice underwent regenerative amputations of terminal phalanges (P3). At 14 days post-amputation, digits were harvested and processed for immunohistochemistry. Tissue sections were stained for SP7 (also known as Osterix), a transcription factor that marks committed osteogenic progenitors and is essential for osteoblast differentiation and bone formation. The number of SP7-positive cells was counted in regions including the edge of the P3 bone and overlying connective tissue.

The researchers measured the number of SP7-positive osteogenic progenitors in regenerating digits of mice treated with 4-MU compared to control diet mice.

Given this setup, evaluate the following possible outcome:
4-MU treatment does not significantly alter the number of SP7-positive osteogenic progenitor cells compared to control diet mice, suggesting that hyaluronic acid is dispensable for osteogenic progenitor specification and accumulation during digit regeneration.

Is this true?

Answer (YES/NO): NO